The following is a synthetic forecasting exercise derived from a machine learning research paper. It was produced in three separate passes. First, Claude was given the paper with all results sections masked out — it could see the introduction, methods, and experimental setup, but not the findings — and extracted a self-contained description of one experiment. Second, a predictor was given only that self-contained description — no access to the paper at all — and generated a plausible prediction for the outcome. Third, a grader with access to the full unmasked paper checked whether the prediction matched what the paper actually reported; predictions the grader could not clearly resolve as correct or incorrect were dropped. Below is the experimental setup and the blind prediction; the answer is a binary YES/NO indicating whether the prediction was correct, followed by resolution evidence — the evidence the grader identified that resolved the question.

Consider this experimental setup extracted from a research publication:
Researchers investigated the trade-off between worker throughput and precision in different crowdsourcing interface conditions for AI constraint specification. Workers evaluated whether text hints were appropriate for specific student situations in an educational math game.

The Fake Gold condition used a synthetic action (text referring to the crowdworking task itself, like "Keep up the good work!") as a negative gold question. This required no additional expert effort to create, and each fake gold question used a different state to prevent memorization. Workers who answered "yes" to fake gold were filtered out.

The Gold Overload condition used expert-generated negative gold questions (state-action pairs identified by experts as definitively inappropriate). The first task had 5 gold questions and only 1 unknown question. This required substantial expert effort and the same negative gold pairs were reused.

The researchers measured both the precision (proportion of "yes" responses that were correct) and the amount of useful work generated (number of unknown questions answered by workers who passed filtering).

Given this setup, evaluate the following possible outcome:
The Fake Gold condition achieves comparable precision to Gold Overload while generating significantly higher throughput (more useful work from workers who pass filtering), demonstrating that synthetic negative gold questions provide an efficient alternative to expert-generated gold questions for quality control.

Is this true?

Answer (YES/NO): YES